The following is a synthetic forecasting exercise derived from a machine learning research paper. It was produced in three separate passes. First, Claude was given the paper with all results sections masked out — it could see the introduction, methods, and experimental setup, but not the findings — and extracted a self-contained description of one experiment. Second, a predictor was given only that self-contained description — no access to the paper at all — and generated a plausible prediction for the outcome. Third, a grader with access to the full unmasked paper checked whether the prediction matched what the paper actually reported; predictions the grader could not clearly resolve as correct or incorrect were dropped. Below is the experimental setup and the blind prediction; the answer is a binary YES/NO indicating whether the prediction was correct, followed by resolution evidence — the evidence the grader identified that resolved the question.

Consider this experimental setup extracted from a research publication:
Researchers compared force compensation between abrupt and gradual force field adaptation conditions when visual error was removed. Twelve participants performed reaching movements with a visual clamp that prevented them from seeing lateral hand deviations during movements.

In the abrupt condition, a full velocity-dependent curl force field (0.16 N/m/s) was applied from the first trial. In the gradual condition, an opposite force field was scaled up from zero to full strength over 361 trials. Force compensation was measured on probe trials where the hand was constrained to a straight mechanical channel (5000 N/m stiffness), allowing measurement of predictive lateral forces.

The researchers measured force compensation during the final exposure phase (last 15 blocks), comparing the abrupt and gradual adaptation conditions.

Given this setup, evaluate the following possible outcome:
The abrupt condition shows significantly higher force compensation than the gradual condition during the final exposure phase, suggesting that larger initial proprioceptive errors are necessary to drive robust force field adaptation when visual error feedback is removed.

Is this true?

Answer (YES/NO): NO